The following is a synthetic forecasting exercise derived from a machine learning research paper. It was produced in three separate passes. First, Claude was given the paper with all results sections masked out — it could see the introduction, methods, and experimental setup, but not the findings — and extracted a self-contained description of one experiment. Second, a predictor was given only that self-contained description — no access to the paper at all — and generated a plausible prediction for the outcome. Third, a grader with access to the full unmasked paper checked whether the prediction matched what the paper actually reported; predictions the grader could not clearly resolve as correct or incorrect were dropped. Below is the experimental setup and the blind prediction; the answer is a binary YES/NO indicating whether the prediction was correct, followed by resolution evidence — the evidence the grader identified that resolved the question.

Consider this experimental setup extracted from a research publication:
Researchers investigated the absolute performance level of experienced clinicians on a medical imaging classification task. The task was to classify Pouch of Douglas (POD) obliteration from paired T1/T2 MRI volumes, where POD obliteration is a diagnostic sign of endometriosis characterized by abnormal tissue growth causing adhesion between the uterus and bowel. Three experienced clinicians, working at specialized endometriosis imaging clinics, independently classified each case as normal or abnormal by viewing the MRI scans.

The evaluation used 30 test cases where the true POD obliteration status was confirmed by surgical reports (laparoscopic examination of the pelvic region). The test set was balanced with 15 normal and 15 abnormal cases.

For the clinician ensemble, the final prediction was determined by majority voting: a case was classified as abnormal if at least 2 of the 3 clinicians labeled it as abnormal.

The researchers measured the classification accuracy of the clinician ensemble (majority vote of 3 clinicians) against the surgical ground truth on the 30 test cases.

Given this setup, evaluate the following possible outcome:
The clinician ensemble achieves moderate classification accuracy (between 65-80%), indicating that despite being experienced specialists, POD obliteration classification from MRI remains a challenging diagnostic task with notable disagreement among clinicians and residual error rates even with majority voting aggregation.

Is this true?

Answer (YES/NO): YES